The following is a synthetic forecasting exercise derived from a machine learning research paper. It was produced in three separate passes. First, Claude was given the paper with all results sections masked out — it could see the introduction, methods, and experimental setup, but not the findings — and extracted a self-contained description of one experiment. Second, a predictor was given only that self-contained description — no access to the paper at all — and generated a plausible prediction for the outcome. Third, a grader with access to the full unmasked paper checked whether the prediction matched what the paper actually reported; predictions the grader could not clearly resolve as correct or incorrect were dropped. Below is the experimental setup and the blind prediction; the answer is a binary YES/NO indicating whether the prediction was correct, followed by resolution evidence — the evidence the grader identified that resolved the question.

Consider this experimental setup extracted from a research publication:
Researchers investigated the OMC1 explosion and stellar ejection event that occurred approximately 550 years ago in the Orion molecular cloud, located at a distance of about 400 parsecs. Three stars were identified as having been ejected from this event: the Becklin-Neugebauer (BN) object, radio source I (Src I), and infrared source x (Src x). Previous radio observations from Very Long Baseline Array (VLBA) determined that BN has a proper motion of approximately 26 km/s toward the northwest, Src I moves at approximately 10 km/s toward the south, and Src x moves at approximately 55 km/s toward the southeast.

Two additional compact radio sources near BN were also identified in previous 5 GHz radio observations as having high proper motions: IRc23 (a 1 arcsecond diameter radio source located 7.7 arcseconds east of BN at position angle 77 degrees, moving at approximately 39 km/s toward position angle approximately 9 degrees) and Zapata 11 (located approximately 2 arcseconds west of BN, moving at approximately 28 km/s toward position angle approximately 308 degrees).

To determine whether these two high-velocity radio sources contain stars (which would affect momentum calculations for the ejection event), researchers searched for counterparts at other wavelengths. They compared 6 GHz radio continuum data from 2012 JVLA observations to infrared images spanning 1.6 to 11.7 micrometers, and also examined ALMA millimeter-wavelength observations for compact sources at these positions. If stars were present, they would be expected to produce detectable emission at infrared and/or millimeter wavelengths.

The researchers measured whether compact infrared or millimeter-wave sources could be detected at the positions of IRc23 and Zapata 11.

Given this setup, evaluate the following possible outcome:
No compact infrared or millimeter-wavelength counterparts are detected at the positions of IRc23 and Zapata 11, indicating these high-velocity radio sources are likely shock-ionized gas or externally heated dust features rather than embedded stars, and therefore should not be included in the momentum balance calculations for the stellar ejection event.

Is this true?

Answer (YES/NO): YES